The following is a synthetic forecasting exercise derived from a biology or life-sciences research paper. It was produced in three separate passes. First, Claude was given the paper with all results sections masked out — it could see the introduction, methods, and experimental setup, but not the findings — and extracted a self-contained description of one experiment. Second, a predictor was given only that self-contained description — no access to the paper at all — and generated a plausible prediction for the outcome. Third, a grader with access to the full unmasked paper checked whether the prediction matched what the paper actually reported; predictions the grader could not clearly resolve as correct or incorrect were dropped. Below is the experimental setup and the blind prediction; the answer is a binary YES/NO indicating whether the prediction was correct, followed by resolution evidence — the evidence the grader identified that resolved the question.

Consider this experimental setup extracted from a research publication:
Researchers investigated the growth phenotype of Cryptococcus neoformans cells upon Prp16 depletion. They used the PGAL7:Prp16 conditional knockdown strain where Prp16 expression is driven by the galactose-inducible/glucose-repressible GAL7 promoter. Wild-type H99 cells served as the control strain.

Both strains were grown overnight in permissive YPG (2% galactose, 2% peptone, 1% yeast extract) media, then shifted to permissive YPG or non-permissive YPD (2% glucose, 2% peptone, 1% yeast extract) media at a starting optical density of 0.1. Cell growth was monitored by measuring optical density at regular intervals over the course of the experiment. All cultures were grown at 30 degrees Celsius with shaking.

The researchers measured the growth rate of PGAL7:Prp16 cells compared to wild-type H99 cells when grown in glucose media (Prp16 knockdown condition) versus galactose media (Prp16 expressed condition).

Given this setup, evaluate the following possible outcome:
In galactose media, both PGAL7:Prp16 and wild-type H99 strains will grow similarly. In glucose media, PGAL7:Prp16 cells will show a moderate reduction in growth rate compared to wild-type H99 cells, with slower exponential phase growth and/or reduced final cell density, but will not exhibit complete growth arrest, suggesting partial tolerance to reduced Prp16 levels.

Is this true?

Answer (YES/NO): YES